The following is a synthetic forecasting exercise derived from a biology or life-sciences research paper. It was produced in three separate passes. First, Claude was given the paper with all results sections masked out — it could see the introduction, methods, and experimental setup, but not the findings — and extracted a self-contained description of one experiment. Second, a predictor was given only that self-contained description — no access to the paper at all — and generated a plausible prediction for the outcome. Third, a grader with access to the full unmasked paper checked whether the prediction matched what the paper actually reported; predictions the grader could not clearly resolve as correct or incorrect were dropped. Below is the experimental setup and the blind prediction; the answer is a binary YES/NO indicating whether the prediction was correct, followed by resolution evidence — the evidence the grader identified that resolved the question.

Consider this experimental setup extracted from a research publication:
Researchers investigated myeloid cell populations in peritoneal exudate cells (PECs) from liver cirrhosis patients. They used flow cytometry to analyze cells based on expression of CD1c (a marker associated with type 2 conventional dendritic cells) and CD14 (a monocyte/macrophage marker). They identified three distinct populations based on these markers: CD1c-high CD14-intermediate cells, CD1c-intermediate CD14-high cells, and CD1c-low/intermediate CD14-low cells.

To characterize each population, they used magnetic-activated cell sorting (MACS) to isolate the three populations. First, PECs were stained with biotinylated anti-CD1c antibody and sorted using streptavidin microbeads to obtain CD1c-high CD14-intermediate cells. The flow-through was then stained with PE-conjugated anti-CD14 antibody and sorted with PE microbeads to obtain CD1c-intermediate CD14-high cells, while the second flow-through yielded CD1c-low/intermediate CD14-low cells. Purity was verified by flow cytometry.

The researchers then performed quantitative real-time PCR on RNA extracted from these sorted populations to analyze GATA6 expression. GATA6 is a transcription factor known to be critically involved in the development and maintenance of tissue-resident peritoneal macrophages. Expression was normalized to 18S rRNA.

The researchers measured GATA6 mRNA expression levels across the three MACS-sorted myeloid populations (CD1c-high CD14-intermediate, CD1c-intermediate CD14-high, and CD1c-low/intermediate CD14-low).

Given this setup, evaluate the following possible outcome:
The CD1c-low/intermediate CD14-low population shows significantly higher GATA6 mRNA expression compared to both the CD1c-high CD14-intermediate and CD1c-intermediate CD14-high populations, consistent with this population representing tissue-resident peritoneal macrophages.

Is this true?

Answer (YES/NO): YES